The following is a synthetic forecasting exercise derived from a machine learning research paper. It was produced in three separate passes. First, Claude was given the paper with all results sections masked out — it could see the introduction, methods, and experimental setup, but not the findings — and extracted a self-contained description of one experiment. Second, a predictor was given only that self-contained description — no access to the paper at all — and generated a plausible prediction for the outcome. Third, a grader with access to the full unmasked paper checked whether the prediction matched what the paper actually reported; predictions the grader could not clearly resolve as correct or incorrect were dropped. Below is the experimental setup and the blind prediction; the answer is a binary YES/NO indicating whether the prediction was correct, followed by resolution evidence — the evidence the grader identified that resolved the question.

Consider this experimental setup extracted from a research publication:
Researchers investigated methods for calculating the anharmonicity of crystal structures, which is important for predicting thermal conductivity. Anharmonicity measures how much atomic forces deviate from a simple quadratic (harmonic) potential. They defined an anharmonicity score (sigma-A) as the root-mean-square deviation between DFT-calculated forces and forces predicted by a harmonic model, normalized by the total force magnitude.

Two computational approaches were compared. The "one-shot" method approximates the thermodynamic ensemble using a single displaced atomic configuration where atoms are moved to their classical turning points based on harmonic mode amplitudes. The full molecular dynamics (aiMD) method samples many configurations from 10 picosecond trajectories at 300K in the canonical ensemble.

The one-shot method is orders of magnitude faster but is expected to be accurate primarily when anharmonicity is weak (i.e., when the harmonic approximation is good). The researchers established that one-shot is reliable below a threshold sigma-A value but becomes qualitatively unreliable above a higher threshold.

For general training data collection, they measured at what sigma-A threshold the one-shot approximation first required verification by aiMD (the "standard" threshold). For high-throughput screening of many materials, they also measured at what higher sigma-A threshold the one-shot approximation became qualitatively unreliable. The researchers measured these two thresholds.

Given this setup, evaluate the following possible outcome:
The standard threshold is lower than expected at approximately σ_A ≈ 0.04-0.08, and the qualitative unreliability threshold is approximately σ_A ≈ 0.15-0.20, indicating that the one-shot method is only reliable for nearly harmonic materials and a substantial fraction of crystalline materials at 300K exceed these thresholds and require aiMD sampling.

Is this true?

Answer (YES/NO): NO